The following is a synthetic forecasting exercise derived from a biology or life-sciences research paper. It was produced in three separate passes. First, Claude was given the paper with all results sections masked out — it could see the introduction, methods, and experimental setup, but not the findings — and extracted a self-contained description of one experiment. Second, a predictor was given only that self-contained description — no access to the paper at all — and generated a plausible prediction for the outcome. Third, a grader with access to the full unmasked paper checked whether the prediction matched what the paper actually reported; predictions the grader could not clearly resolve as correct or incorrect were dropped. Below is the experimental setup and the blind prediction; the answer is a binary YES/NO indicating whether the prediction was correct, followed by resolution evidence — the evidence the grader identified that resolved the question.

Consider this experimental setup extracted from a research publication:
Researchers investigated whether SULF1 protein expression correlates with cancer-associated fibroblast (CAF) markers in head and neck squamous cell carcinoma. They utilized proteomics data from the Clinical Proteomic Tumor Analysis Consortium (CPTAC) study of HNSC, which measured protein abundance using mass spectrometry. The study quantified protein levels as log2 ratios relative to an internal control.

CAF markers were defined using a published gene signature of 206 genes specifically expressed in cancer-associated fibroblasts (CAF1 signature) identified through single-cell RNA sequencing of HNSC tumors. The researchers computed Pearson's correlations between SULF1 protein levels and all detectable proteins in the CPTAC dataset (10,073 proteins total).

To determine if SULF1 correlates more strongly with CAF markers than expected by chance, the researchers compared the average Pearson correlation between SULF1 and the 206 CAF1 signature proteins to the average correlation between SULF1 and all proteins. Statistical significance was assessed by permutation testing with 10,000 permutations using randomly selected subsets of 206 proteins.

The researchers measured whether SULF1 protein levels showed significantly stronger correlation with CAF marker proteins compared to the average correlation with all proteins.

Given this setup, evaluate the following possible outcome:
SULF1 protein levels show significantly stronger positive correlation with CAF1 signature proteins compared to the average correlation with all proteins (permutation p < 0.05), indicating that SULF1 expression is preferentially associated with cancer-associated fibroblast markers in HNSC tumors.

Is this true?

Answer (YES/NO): YES